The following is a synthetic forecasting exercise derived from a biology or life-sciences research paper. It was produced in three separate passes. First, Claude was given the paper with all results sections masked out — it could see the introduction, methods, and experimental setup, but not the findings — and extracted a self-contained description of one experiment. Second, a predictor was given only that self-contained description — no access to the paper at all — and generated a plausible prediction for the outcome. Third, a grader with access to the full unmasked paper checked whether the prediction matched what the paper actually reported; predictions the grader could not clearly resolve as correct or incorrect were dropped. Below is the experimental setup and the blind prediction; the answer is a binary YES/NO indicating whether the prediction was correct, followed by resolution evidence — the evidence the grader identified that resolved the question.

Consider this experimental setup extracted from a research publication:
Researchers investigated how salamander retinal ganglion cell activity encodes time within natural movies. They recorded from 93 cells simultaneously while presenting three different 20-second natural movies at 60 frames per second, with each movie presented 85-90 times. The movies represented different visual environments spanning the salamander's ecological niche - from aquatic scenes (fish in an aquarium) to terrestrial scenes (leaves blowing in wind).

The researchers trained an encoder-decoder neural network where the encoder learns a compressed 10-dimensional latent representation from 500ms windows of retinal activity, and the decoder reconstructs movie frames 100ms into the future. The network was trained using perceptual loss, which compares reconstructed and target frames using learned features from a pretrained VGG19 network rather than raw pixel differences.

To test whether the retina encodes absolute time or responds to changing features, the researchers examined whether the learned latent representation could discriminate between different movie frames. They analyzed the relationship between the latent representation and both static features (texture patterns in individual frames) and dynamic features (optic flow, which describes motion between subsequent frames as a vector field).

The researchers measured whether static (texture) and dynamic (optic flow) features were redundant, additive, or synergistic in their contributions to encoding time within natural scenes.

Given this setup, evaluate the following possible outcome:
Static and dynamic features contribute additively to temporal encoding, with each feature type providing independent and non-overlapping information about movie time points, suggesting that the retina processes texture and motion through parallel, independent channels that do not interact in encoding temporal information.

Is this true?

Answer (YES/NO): NO